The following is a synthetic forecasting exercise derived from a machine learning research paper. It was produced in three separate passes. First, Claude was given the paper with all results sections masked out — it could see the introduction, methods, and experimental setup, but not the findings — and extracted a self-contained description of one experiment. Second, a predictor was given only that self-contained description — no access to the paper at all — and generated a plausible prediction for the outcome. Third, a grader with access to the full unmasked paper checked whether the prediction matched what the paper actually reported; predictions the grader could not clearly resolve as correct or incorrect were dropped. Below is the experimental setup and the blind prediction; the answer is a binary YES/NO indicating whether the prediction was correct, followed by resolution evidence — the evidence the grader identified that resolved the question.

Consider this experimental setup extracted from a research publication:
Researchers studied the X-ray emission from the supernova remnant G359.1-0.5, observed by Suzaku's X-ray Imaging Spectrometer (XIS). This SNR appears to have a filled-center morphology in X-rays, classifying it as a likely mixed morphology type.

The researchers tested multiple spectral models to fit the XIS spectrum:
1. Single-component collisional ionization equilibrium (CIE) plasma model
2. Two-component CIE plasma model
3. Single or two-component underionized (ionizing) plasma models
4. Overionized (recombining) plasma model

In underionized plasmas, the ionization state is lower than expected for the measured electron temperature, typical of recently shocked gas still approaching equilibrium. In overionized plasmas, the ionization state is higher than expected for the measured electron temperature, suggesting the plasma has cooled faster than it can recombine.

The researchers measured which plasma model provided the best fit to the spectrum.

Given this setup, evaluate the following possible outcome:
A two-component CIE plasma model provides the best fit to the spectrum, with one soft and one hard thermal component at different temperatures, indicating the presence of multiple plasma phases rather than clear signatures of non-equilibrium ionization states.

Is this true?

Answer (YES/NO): NO